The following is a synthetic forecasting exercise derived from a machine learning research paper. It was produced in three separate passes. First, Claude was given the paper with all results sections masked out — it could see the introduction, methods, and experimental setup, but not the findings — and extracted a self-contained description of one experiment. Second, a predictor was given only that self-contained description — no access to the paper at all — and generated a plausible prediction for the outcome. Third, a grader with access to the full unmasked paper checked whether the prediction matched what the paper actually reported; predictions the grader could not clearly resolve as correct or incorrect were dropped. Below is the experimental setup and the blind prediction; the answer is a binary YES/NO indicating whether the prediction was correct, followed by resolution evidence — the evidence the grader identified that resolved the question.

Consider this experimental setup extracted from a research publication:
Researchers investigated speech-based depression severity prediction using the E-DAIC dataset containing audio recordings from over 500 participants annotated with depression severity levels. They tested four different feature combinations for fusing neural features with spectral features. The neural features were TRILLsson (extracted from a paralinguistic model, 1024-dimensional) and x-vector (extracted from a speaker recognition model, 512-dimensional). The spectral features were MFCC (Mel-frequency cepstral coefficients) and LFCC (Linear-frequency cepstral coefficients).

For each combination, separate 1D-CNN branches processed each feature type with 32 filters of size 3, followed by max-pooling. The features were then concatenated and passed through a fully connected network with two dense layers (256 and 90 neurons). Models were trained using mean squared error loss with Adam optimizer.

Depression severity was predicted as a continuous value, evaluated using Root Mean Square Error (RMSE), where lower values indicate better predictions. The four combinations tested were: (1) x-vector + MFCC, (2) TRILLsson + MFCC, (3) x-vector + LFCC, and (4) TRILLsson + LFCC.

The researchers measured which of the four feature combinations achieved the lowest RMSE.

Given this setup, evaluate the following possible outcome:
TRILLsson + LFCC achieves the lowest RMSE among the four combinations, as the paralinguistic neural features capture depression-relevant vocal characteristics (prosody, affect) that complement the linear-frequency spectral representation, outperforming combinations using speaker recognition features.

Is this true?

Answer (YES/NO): YES